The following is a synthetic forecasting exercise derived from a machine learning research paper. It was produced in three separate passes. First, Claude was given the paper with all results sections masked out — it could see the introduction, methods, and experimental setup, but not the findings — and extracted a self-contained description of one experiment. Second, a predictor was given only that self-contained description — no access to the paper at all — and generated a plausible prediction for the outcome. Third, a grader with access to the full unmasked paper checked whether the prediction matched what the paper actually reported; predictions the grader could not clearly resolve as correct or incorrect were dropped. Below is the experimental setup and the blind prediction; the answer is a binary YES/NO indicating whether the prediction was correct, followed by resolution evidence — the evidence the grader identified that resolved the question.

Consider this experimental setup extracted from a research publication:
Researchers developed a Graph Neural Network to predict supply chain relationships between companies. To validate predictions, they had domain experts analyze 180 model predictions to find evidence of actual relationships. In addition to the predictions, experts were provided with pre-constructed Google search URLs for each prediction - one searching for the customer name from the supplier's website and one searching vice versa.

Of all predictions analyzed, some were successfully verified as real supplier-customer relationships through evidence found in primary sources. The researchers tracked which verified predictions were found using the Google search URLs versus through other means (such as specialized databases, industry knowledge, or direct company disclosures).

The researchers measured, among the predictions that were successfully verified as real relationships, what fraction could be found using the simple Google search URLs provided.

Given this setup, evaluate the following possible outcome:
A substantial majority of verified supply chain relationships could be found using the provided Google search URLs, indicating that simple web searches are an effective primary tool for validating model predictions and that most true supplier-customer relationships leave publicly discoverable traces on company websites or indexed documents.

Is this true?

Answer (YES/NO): NO